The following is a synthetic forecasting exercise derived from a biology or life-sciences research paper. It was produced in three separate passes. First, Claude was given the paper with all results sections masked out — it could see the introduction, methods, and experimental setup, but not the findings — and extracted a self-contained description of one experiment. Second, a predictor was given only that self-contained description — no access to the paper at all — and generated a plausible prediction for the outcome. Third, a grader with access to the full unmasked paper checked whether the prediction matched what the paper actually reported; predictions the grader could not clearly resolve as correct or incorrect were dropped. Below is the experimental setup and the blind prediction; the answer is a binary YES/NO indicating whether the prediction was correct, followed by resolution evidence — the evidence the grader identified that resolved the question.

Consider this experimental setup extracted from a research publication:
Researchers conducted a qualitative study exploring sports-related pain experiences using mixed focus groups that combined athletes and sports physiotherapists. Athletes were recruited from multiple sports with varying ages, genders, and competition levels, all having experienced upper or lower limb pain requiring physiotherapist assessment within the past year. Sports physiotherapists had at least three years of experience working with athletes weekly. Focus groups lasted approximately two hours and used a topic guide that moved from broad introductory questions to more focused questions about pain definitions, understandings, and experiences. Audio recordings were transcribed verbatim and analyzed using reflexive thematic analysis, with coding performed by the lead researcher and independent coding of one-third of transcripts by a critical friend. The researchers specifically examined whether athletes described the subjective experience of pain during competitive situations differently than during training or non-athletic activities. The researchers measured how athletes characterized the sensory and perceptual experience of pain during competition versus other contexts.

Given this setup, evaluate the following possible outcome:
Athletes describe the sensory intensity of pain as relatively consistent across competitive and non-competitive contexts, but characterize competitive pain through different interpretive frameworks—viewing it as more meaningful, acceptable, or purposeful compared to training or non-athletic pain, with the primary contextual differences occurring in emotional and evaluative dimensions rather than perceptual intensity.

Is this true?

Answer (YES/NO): NO